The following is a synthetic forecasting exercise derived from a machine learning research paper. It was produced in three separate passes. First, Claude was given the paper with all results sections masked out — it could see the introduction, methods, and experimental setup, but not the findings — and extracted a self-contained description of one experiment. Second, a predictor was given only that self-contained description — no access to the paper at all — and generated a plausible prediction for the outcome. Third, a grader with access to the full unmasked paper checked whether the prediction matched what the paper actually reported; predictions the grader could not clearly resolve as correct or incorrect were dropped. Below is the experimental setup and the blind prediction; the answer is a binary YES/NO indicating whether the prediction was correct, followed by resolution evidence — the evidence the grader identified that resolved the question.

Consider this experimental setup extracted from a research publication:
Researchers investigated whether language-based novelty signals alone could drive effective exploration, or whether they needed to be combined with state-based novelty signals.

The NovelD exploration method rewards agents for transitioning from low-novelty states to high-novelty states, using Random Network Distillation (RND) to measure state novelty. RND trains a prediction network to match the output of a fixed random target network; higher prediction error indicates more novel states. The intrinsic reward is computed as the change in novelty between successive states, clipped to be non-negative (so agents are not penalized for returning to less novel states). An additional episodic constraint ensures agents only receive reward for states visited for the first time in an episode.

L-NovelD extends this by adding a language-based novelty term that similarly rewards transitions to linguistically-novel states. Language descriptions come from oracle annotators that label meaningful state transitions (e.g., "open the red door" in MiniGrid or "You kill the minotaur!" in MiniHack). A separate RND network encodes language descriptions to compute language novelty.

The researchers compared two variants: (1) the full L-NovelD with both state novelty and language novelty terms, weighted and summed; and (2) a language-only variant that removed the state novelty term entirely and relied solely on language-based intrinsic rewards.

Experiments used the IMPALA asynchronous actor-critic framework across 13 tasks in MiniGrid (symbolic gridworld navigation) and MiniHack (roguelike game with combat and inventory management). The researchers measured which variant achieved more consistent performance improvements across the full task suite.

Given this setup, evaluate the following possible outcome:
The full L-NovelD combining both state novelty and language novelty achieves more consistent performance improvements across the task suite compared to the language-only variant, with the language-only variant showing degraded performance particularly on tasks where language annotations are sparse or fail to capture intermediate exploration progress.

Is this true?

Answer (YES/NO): YES